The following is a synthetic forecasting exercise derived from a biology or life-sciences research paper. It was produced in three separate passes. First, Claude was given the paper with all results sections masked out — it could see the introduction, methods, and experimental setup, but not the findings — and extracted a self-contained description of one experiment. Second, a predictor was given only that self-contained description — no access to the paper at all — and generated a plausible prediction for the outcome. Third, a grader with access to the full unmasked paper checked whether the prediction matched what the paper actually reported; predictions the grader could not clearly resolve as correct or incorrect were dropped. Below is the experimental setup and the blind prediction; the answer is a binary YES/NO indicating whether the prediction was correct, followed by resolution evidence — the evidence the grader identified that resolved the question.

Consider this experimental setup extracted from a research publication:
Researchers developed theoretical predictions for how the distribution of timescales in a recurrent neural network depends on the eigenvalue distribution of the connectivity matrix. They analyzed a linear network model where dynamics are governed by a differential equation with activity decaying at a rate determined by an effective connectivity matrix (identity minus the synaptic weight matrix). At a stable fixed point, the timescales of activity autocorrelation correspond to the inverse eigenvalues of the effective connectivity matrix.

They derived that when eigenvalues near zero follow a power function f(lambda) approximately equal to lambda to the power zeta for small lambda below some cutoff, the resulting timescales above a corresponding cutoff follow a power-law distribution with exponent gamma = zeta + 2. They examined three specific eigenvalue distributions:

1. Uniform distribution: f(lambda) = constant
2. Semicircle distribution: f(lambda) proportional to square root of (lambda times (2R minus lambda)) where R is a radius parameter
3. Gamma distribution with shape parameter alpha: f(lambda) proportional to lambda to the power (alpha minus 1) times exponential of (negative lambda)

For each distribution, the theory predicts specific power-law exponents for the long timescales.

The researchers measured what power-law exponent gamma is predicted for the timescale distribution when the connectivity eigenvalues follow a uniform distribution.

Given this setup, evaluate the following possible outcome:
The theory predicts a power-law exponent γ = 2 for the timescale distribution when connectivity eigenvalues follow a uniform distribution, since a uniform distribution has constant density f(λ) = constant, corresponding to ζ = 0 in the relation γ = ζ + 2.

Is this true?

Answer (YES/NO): YES